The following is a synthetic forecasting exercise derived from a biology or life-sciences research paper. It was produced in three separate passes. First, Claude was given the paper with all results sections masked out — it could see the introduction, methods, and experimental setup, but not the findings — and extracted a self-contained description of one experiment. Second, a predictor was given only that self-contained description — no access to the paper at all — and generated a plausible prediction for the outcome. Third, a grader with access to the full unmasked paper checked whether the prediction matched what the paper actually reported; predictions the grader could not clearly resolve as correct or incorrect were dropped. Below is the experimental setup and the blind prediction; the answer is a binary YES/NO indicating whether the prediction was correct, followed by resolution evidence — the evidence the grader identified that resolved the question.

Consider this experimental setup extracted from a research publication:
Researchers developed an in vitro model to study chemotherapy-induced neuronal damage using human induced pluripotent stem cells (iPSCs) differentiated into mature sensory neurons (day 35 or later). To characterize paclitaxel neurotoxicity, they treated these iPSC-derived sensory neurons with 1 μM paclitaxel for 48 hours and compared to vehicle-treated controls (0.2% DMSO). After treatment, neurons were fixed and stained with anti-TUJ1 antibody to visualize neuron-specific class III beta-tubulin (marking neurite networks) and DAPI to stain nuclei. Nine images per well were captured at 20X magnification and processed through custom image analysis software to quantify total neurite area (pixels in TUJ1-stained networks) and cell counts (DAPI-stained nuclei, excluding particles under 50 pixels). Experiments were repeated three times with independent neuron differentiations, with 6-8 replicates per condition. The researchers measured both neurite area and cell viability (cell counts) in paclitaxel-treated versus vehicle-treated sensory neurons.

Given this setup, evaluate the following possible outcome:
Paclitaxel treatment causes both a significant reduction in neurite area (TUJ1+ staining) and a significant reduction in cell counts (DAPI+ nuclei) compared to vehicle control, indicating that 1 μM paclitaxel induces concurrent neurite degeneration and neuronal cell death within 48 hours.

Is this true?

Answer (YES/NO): NO